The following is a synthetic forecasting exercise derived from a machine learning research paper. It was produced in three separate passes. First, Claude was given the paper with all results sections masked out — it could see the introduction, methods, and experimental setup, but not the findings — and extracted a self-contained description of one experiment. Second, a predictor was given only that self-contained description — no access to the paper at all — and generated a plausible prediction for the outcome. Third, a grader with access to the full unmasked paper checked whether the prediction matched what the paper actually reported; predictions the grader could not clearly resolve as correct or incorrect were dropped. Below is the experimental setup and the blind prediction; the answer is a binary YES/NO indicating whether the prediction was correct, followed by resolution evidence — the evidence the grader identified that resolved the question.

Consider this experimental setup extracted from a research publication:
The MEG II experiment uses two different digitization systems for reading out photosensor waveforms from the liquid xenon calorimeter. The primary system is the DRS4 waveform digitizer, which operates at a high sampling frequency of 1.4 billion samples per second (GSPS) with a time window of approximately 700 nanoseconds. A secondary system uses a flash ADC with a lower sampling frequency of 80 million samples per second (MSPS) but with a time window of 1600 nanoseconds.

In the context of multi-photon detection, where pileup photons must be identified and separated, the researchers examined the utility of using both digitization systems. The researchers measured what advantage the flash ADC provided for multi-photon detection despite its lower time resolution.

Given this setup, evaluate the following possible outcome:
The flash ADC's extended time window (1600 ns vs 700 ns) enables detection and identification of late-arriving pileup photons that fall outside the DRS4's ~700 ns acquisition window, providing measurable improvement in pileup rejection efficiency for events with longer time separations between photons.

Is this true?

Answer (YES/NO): NO